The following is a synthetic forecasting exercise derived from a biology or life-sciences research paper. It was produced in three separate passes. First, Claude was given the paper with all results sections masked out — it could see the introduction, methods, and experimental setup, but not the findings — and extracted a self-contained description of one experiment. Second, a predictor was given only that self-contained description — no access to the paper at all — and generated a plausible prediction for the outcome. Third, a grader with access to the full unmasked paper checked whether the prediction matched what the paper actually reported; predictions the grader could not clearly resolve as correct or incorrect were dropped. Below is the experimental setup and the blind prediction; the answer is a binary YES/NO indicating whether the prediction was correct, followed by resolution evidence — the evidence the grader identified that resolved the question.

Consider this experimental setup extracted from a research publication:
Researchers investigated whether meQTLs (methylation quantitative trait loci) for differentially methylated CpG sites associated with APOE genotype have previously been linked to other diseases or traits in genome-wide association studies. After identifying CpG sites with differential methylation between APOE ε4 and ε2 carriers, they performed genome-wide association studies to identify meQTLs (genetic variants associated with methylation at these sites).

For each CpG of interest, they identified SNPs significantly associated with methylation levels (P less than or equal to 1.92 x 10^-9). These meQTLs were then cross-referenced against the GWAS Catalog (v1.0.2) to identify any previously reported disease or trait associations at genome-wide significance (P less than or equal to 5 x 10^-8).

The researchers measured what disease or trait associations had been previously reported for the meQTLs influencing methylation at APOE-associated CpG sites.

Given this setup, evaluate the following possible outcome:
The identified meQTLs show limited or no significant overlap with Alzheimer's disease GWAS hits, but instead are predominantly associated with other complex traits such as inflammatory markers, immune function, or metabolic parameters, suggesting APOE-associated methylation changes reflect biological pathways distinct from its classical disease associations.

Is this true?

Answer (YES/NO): NO